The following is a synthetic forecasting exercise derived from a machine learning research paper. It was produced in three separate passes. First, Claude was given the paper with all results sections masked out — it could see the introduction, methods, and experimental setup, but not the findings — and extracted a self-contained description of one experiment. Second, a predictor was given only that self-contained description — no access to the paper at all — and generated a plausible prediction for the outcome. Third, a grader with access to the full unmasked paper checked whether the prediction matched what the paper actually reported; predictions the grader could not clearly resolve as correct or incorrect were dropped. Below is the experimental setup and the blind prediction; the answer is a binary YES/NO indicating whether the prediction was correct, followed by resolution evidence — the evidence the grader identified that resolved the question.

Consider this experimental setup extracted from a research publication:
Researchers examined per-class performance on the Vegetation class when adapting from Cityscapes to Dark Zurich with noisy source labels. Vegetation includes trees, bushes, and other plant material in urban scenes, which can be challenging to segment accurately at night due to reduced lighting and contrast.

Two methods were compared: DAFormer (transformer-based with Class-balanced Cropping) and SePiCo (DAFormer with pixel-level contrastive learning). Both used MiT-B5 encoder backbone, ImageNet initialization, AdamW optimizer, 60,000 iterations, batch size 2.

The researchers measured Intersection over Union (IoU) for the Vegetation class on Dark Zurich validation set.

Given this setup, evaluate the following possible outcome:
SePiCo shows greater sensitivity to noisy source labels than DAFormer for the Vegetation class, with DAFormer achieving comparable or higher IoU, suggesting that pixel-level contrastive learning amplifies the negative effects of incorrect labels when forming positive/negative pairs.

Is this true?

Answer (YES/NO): NO